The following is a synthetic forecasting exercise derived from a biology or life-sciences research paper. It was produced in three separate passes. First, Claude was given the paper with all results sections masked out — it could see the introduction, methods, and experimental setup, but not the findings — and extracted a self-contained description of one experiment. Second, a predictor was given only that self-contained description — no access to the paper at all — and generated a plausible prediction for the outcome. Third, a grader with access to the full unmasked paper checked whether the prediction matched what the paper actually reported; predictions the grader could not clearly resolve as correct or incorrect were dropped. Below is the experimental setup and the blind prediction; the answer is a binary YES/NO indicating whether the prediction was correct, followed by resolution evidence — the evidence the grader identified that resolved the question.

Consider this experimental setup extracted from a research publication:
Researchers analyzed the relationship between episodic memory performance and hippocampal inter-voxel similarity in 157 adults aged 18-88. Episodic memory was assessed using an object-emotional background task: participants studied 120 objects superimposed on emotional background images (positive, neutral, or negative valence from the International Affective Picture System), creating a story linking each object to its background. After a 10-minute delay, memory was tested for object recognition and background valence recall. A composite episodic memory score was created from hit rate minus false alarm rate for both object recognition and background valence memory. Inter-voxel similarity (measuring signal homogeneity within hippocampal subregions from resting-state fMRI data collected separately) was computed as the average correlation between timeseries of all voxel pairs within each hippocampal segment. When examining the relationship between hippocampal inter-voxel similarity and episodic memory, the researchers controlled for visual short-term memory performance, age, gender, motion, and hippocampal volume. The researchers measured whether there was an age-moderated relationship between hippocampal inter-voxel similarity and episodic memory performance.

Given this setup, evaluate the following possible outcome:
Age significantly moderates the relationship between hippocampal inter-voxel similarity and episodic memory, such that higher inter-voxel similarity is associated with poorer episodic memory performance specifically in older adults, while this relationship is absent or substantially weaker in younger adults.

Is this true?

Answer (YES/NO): NO